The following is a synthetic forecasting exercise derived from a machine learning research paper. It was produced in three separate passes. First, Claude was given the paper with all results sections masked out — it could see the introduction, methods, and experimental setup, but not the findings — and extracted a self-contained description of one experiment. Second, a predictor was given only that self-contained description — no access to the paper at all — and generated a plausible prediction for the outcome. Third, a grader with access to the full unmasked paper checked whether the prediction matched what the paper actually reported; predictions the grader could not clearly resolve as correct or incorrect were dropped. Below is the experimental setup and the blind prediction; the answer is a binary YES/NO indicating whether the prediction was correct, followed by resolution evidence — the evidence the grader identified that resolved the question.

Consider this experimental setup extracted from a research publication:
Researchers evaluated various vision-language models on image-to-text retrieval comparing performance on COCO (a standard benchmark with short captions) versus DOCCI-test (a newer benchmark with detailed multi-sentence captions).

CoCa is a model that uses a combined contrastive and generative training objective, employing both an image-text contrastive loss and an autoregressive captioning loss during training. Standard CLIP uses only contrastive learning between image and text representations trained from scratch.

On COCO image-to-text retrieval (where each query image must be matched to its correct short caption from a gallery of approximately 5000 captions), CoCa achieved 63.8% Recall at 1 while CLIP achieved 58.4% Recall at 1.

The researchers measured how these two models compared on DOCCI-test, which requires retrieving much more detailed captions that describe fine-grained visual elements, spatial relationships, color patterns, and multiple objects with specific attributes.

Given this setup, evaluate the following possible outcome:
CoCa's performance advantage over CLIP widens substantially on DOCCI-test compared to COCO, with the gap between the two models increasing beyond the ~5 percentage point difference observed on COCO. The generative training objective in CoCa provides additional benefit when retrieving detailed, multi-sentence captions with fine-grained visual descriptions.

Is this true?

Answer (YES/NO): NO